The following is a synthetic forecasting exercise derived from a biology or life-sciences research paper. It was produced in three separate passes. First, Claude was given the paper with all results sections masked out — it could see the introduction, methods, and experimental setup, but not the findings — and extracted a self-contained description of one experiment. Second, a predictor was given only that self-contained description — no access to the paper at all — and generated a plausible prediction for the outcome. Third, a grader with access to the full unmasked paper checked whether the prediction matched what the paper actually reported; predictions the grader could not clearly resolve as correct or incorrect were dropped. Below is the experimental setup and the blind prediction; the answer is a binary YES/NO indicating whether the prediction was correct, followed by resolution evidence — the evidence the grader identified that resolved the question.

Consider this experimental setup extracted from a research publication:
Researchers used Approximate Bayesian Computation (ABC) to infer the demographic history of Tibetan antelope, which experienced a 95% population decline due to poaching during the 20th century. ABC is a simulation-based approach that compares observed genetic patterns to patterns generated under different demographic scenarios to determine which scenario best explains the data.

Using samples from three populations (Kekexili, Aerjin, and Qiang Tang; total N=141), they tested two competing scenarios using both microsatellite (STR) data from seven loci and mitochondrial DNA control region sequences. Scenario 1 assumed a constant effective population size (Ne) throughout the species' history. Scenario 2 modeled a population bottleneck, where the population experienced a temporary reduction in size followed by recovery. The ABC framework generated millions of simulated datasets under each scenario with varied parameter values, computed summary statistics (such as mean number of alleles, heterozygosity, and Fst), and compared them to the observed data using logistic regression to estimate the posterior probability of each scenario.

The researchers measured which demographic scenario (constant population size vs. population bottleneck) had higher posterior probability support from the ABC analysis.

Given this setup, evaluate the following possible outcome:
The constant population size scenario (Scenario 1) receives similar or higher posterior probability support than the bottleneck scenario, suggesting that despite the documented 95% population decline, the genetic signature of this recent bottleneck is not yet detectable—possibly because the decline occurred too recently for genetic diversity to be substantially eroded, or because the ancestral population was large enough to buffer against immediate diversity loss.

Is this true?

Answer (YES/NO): YES